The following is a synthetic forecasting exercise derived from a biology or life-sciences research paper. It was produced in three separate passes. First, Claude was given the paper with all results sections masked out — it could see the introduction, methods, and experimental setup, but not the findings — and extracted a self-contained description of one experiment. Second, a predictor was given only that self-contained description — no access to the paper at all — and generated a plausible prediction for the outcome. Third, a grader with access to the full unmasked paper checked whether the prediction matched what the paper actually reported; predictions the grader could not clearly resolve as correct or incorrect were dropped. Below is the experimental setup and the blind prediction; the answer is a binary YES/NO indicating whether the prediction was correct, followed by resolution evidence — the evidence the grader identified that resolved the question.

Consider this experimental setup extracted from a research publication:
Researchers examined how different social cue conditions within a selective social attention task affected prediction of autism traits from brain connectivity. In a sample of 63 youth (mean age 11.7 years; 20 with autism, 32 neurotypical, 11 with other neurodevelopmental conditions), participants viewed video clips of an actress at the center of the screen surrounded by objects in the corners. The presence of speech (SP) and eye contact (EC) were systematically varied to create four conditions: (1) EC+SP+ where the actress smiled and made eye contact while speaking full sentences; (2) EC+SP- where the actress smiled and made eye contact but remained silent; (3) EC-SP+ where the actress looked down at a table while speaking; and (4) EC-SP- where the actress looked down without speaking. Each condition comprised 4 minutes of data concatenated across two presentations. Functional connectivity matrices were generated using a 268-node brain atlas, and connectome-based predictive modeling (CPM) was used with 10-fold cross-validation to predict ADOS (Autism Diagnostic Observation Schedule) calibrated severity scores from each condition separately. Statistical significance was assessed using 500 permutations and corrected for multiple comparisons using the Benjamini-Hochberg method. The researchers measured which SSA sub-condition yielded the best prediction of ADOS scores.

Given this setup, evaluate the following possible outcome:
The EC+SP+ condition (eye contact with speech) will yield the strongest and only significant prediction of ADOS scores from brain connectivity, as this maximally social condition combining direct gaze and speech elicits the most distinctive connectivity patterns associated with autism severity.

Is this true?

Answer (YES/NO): NO